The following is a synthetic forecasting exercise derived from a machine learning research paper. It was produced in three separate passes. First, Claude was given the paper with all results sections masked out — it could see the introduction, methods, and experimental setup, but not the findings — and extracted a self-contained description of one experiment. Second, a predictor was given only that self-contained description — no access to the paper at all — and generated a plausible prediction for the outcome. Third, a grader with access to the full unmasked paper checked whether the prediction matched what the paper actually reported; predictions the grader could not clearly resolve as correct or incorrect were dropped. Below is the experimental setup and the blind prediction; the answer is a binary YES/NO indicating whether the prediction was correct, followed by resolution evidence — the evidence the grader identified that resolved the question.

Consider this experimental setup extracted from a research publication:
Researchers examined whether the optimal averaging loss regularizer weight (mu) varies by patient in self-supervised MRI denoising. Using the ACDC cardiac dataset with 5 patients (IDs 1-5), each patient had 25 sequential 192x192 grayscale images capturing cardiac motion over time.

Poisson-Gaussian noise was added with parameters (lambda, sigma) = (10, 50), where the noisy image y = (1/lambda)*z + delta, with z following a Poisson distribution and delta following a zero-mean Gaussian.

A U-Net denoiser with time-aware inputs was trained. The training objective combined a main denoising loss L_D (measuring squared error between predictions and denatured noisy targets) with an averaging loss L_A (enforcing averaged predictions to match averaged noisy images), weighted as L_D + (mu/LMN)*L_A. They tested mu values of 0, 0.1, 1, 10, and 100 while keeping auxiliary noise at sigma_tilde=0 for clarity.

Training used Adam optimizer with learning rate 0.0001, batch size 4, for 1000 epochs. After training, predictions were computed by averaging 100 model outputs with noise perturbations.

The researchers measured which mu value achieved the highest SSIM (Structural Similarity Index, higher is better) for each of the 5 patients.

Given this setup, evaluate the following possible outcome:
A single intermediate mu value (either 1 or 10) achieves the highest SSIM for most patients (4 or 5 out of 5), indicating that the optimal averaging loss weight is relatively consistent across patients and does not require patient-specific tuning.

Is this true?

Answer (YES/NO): NO